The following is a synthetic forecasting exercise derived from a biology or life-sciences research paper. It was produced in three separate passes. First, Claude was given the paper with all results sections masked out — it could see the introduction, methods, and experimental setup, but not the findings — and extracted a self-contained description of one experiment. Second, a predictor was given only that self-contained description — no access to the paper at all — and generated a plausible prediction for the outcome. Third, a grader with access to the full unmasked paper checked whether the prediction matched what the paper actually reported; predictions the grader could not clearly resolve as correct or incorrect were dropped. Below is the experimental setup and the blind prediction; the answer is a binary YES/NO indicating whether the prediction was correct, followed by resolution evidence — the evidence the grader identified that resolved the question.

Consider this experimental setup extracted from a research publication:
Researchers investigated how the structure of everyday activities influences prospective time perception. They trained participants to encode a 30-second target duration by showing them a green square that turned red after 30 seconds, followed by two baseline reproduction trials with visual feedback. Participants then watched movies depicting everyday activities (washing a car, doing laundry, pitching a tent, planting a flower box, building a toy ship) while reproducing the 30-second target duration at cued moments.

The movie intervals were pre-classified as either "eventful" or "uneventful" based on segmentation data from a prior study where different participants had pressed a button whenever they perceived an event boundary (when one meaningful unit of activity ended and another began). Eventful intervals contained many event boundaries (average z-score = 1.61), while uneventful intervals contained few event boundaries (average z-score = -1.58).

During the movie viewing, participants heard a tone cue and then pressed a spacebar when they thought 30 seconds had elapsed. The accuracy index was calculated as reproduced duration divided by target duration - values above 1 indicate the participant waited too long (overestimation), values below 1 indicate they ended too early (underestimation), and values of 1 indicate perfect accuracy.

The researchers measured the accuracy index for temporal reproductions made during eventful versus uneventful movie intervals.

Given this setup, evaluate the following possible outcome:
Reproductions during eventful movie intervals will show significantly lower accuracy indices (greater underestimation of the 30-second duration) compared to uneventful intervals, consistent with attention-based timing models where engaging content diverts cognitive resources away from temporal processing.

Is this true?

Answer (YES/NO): NO